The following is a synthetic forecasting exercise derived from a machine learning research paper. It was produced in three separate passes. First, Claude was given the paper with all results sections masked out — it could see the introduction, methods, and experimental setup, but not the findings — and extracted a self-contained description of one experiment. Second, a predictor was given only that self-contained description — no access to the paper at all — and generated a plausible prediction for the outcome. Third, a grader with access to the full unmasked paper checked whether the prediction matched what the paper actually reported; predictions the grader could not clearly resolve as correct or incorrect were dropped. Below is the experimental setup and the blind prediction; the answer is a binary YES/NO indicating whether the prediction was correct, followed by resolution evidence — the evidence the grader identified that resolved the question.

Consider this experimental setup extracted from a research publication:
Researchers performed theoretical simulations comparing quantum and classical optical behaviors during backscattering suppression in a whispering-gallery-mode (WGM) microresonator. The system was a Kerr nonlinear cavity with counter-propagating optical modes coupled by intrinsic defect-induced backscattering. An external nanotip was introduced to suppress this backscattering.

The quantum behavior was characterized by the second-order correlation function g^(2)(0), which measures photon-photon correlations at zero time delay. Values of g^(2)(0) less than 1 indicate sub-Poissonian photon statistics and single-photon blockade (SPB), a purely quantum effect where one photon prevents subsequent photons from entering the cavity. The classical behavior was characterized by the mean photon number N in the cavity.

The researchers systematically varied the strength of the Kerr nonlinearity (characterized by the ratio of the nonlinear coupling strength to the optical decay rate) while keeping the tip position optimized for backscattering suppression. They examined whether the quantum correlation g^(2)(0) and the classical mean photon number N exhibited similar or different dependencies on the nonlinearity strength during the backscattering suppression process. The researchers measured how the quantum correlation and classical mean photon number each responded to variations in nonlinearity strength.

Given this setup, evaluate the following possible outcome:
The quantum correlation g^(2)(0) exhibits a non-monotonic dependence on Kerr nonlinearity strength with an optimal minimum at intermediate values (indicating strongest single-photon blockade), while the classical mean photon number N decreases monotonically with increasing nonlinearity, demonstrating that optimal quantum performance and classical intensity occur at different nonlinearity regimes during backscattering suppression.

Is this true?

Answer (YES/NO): NO